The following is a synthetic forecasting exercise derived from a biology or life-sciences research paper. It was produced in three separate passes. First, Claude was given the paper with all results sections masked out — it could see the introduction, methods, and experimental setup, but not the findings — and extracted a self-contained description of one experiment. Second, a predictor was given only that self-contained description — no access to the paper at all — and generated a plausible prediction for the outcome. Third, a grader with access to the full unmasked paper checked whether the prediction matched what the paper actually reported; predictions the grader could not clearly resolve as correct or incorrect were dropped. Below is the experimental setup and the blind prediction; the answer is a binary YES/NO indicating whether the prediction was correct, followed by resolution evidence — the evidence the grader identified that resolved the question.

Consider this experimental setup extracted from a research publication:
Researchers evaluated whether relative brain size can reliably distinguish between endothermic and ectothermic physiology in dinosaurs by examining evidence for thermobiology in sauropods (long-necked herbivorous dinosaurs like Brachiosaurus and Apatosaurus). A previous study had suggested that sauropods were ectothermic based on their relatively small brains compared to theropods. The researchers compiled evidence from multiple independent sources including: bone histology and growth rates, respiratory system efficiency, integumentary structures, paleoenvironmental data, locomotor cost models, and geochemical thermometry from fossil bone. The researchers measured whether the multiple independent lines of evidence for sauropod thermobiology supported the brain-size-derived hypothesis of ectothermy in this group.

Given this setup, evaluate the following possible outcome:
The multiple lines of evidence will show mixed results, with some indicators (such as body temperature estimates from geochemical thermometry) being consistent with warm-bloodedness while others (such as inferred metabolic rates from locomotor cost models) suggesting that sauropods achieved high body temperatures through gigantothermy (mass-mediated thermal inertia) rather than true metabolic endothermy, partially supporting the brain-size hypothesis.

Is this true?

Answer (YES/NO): NO